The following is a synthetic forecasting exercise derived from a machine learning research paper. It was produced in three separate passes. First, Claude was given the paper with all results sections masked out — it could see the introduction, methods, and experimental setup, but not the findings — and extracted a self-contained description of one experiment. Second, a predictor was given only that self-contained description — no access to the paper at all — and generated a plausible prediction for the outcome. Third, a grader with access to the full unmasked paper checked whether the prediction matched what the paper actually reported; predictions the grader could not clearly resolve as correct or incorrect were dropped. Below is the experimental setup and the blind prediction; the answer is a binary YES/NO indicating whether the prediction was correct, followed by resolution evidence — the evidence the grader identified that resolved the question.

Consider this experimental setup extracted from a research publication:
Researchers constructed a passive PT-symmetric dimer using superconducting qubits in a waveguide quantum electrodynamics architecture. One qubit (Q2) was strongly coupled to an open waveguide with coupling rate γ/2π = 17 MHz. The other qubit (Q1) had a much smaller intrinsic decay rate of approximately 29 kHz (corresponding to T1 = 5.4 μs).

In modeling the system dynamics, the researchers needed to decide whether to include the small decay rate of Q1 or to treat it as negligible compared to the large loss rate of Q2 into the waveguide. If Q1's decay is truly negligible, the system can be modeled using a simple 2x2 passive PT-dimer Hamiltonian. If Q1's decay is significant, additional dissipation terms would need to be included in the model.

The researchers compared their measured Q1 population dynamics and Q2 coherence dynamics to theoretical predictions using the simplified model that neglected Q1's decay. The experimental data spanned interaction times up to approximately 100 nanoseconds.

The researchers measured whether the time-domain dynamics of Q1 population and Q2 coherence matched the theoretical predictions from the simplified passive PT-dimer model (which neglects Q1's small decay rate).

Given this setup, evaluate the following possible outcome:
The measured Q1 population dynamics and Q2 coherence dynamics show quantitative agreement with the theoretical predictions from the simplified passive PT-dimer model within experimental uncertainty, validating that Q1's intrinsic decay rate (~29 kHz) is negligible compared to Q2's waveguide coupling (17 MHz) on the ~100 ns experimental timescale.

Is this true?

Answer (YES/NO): YES